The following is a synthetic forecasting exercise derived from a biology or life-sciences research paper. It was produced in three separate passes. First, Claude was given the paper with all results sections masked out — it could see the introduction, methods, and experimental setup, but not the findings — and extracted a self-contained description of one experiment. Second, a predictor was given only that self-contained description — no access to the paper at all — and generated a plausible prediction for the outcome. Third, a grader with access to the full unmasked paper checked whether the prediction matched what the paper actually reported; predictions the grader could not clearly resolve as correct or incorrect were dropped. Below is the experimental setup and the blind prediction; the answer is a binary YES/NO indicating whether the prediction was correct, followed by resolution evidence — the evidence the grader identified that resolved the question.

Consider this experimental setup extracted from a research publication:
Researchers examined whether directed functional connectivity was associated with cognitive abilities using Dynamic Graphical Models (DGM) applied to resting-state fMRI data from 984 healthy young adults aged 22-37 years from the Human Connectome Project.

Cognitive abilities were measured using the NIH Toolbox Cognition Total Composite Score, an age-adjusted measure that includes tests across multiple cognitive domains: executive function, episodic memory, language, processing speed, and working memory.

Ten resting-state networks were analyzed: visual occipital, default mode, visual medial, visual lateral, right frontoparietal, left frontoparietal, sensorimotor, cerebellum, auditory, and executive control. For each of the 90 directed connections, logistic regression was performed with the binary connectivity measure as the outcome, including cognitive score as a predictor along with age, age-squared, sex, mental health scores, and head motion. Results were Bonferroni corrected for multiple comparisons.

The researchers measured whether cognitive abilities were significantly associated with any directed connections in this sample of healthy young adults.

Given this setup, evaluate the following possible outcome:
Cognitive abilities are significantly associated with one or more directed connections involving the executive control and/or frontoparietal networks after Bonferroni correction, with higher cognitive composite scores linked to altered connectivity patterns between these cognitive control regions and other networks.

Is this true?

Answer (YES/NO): NO